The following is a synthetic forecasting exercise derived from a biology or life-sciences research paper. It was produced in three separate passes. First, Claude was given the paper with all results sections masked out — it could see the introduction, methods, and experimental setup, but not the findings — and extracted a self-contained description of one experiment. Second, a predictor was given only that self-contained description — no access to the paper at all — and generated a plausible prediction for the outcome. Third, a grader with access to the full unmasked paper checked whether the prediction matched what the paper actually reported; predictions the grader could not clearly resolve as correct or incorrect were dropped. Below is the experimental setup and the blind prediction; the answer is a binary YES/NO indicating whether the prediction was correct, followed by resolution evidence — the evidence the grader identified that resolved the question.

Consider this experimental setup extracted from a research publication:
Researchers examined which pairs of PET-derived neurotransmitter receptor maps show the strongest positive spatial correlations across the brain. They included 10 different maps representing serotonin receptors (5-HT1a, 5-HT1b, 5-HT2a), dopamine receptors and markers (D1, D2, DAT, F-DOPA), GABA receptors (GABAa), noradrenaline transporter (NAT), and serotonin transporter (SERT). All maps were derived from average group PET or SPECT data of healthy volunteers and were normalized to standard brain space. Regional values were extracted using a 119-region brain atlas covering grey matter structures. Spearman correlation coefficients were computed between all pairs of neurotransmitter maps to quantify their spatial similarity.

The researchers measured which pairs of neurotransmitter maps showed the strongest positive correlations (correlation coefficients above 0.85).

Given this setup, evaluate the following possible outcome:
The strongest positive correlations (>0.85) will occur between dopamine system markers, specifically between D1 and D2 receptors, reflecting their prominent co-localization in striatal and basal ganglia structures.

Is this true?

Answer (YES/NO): NO